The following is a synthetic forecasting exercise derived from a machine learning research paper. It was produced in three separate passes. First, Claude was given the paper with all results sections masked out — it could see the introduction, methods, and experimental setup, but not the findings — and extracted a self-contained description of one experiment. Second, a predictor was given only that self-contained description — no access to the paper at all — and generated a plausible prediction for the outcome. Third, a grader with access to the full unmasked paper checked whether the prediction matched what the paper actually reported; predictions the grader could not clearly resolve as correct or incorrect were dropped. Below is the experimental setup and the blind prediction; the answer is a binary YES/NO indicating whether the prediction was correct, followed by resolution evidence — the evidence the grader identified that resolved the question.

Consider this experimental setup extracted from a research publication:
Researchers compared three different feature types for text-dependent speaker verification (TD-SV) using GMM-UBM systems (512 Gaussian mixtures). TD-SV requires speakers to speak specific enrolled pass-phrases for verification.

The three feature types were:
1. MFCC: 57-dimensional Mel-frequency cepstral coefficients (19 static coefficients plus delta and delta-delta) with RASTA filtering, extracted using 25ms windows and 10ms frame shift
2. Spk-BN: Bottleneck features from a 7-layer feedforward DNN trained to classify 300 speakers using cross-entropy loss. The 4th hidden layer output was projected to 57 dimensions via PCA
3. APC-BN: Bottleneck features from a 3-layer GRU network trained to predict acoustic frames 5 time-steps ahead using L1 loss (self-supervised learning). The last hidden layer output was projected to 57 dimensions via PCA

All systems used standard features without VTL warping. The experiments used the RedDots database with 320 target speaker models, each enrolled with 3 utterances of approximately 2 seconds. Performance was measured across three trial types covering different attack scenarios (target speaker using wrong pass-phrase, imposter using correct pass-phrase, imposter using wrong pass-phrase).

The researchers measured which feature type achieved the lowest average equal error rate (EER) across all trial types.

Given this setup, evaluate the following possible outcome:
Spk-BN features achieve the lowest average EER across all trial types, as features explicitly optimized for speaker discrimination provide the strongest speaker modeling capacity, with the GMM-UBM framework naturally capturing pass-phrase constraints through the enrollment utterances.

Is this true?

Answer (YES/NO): NO